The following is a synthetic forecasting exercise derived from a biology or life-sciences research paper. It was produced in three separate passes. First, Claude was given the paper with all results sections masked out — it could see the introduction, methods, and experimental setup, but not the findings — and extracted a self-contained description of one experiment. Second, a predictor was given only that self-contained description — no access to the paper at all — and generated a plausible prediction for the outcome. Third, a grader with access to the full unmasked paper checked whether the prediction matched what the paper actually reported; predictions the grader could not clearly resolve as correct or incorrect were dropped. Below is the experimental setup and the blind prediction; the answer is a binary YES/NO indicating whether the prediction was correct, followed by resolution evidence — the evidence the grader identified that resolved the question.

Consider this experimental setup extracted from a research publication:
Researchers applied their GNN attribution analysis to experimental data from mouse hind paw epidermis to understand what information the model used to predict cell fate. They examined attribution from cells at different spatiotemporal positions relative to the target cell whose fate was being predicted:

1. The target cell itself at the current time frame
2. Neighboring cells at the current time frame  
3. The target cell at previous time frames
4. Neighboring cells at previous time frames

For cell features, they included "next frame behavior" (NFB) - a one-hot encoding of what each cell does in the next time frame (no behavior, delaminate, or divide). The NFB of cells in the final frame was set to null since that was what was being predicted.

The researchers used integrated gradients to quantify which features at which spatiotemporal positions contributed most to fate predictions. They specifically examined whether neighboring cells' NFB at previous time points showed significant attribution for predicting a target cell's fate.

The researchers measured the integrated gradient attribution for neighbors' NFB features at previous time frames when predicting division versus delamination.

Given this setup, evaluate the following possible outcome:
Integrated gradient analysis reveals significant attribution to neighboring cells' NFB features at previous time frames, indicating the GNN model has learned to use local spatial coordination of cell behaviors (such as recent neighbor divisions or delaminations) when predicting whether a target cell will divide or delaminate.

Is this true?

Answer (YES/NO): YES